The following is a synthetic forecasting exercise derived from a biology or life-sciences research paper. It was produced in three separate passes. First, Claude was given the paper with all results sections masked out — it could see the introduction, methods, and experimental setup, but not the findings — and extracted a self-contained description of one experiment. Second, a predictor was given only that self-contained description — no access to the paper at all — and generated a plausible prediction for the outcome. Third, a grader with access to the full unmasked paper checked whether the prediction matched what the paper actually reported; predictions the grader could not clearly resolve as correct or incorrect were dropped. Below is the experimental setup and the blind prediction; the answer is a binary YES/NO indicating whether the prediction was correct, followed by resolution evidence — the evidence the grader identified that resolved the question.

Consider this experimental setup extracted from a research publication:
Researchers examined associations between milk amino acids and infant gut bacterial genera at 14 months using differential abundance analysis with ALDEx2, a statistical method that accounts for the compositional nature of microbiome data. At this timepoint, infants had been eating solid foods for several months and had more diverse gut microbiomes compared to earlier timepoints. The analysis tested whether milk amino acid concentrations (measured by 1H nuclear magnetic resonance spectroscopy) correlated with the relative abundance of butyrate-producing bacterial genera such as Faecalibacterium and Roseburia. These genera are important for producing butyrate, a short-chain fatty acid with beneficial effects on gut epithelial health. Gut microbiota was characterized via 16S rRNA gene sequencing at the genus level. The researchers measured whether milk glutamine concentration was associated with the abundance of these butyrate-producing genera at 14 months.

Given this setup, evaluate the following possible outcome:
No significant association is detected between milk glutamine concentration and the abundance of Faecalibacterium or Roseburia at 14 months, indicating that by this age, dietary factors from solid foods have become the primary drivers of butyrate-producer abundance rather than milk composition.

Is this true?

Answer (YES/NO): NO